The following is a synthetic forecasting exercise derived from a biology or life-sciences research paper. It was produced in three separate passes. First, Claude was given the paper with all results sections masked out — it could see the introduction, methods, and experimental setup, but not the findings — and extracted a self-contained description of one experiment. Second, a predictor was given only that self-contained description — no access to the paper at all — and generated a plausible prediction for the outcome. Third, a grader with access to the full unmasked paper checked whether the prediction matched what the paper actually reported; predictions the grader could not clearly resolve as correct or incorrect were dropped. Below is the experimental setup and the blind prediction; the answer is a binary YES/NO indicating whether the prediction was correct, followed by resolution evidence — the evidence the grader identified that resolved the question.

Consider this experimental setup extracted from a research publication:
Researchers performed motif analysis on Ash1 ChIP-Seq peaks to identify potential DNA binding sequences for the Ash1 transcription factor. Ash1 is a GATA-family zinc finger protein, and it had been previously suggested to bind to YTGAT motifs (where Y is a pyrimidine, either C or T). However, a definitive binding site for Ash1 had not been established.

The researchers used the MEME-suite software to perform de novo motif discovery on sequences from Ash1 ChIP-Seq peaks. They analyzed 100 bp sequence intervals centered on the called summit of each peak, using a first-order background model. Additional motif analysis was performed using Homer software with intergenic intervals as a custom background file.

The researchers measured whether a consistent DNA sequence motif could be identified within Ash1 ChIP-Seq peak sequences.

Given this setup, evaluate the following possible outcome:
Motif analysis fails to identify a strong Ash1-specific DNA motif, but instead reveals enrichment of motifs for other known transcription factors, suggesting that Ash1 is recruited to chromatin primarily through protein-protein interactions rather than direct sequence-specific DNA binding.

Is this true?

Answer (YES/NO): NO